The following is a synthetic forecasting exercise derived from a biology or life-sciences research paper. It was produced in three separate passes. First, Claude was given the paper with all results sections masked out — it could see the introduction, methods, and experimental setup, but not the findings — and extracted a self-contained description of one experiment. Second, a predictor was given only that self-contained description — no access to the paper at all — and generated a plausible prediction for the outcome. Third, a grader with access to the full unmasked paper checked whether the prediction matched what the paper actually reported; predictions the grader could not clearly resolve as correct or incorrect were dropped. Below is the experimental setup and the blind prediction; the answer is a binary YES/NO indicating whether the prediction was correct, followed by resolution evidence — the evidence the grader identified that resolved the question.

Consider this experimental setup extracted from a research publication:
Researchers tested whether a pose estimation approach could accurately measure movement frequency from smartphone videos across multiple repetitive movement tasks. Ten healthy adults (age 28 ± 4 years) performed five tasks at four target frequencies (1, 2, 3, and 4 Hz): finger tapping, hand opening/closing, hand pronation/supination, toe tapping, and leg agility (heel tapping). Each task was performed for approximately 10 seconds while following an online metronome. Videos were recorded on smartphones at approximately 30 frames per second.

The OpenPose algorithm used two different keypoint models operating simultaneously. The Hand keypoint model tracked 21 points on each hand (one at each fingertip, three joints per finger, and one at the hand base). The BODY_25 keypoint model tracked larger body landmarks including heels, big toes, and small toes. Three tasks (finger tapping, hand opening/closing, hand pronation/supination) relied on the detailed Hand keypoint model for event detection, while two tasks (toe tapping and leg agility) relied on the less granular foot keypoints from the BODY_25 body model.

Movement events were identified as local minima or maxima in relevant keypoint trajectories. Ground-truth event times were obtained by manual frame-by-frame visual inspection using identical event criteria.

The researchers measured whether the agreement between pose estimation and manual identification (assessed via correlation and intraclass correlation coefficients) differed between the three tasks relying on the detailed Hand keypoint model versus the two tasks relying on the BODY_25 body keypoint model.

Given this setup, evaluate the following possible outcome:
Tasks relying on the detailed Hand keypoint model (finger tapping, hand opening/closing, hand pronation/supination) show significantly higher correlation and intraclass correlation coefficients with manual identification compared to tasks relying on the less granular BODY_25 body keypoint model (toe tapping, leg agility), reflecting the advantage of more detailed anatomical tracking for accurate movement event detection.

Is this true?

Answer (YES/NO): NO